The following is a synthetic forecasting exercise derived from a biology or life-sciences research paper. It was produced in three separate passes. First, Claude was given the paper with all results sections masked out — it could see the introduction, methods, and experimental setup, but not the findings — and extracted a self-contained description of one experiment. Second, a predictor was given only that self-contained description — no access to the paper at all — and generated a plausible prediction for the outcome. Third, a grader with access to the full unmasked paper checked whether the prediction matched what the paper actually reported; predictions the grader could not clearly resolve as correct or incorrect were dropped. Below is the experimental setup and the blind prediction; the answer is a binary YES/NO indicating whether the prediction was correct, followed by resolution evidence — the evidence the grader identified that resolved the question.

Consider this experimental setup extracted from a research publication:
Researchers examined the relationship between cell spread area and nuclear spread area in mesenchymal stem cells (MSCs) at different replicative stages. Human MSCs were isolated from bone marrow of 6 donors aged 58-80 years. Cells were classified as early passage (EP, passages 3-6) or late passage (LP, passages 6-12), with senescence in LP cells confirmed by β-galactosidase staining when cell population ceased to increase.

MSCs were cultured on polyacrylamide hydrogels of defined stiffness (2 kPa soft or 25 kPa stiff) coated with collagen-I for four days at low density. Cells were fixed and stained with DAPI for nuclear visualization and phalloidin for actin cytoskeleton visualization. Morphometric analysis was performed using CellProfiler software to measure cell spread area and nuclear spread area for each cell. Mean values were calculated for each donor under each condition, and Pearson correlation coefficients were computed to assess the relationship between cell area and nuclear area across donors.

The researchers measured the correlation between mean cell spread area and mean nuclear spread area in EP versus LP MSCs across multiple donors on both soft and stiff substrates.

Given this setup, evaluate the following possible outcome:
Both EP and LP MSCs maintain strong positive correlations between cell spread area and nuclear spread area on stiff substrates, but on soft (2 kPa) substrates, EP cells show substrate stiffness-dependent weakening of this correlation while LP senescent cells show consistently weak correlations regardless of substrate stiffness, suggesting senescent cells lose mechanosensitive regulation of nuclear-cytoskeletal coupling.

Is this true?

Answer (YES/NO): NO